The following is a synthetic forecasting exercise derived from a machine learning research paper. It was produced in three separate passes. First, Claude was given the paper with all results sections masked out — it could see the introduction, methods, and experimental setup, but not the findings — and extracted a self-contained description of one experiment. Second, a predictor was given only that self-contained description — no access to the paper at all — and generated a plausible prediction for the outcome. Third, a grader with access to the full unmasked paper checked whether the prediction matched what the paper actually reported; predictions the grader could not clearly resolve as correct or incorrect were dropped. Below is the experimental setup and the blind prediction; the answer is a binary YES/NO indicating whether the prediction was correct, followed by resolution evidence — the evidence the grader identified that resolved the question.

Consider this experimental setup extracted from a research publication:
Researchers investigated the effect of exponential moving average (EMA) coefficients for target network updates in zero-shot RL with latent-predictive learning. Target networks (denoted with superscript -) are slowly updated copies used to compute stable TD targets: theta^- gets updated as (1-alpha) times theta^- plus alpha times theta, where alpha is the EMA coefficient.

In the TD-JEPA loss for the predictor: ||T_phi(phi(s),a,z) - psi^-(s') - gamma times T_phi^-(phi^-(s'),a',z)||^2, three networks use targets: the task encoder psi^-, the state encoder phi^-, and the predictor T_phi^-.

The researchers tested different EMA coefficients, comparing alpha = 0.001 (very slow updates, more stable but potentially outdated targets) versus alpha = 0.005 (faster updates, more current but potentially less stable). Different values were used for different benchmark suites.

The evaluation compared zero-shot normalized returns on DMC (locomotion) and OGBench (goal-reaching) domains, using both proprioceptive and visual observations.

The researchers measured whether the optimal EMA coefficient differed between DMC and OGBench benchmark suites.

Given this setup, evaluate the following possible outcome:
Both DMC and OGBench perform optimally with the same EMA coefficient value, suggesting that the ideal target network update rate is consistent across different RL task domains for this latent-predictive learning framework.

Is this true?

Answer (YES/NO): NO